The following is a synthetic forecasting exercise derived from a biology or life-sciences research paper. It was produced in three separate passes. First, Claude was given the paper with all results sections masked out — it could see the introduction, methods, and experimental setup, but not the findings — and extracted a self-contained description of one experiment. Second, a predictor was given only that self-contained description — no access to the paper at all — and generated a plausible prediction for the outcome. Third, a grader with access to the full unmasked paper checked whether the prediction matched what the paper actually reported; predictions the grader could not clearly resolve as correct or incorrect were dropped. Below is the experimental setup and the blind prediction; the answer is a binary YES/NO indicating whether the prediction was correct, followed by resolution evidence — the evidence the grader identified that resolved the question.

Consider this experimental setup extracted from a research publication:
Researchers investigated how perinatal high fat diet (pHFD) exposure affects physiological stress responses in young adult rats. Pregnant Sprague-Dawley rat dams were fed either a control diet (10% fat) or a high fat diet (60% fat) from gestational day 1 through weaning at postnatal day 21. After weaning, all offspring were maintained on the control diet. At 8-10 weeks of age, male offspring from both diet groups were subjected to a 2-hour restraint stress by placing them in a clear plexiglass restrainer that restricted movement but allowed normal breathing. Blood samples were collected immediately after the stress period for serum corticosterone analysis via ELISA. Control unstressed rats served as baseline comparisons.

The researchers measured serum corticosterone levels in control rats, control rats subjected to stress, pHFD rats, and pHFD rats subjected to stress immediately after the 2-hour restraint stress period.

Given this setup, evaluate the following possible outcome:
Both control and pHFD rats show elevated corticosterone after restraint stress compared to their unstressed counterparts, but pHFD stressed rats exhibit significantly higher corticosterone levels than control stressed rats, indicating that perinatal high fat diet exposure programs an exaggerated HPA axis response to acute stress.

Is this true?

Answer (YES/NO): NO